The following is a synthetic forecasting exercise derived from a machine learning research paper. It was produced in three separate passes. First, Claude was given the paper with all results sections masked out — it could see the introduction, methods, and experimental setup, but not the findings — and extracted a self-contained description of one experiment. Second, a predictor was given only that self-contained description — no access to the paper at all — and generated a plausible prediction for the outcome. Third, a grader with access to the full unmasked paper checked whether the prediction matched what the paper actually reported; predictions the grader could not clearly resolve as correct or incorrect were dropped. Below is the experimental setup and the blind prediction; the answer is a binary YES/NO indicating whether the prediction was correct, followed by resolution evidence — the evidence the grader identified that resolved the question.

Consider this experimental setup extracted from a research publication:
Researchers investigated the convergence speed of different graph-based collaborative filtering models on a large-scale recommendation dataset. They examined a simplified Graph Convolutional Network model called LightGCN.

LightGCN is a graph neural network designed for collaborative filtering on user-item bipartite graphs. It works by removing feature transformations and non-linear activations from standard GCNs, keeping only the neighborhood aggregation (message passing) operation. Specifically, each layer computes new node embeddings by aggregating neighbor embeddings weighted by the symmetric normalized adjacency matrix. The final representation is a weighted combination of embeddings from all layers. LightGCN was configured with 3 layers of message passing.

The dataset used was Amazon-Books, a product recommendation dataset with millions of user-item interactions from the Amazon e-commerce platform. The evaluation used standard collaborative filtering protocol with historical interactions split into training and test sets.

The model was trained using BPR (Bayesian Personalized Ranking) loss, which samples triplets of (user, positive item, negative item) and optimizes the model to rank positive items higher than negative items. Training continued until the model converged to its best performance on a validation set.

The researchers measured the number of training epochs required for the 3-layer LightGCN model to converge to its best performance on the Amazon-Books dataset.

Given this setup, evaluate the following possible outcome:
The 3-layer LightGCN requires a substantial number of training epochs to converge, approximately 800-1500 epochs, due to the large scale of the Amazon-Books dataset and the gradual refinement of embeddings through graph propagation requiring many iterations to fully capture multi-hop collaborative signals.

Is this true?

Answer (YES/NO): NO